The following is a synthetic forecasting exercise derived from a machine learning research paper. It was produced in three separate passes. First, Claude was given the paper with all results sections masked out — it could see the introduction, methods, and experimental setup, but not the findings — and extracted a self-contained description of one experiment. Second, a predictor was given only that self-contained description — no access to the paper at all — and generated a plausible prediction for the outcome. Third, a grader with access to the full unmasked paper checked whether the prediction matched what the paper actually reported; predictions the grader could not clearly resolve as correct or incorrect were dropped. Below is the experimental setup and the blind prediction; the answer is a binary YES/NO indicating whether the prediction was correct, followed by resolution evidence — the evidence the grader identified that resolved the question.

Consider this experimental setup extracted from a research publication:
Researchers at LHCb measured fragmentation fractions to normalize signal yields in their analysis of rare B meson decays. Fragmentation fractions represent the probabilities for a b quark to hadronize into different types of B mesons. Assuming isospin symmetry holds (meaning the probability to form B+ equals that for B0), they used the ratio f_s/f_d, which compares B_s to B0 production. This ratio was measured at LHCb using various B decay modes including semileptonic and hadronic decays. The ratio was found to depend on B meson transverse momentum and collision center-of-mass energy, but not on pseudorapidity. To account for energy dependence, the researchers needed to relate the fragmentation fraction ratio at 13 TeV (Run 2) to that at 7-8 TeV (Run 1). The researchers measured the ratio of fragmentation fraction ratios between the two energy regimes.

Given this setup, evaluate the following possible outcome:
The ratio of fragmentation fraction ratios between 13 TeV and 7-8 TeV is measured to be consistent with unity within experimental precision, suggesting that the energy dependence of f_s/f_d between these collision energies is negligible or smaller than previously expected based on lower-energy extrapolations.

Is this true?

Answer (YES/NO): NO